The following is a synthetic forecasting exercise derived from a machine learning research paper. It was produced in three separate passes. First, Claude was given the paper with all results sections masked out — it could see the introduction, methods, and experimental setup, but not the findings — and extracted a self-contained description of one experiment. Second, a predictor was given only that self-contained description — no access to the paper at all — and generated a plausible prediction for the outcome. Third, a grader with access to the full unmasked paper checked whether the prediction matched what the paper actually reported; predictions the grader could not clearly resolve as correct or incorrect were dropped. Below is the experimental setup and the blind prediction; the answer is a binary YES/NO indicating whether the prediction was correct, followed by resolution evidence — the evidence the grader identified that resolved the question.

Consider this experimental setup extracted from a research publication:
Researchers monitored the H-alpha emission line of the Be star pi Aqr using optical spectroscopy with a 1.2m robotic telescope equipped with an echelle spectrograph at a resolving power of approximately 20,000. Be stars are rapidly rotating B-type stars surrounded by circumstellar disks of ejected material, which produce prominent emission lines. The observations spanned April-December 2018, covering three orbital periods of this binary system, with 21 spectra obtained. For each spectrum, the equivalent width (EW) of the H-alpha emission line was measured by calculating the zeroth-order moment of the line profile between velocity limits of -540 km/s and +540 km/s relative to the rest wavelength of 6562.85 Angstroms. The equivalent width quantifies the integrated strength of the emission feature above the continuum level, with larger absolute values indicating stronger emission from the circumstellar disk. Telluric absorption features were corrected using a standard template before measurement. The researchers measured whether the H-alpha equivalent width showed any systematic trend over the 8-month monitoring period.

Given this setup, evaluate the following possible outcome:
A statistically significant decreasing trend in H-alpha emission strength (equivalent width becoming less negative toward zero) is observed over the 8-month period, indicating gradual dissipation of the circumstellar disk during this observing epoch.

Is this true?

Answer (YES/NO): NO